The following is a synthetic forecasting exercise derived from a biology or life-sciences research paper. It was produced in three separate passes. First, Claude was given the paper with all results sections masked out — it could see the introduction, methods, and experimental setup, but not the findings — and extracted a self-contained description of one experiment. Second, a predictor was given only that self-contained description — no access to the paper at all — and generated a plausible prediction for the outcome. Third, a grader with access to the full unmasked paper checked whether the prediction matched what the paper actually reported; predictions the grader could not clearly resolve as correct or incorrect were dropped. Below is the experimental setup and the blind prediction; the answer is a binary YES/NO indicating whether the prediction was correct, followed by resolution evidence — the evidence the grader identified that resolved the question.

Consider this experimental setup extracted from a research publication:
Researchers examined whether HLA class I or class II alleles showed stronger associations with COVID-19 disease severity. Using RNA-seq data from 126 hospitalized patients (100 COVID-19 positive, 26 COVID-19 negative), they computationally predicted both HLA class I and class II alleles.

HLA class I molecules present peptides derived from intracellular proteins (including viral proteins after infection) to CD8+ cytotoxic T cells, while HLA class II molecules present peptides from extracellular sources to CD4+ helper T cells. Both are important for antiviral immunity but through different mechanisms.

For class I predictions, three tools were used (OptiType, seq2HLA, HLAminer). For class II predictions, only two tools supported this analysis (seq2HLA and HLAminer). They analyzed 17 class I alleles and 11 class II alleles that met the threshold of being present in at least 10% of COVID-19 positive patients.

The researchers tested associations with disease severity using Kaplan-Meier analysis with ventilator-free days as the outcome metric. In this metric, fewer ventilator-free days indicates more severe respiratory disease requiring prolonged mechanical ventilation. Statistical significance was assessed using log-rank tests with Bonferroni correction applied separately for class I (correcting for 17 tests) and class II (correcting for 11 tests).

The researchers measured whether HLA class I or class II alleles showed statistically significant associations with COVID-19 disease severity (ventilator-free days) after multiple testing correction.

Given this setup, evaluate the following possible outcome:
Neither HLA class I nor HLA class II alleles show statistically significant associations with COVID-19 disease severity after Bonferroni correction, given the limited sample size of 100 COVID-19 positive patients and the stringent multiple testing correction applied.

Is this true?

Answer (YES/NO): NO